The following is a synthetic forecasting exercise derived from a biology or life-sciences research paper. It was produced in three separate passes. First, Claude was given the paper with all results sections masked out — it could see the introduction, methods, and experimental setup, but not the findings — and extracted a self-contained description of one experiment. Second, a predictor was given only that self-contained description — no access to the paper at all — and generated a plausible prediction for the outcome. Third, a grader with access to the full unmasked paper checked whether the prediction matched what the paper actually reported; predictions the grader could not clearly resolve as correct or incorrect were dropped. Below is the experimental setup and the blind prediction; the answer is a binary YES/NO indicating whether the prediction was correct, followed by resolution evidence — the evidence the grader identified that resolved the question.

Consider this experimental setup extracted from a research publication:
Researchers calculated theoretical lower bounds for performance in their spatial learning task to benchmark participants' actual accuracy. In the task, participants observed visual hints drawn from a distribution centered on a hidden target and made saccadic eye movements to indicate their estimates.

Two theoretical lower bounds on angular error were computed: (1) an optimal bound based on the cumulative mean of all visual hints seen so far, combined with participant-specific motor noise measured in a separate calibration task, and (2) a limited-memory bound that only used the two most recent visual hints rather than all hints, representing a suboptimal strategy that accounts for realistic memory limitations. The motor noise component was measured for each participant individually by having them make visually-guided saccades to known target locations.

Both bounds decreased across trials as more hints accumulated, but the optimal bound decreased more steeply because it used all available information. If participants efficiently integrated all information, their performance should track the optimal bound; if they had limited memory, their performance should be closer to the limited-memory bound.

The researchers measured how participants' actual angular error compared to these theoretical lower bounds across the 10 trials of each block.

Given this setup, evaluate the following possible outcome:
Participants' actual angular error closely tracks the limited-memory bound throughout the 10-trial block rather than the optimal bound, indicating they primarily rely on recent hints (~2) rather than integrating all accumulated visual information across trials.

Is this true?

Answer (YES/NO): NO